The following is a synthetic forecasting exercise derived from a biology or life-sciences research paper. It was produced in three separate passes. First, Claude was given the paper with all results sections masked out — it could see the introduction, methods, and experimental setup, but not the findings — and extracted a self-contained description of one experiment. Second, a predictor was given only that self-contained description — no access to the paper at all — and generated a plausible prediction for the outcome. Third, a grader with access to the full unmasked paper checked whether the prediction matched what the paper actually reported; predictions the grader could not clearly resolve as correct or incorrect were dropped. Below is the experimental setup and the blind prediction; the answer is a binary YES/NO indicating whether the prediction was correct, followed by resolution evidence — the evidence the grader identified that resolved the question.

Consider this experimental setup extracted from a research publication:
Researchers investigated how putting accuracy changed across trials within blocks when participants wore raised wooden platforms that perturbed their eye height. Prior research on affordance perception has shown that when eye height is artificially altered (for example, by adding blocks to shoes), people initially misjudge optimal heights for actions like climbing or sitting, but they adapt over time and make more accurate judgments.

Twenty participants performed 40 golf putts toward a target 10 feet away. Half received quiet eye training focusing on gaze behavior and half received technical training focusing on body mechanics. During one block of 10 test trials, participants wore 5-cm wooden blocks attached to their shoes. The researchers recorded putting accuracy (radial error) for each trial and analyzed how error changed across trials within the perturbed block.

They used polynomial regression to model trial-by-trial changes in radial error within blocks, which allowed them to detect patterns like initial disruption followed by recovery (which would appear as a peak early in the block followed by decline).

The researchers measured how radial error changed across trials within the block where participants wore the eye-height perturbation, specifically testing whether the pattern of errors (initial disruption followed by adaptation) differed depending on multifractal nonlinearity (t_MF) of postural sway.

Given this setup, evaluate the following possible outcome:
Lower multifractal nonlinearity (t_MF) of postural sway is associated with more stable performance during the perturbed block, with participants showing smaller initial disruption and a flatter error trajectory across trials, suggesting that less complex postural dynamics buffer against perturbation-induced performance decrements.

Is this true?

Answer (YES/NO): NO